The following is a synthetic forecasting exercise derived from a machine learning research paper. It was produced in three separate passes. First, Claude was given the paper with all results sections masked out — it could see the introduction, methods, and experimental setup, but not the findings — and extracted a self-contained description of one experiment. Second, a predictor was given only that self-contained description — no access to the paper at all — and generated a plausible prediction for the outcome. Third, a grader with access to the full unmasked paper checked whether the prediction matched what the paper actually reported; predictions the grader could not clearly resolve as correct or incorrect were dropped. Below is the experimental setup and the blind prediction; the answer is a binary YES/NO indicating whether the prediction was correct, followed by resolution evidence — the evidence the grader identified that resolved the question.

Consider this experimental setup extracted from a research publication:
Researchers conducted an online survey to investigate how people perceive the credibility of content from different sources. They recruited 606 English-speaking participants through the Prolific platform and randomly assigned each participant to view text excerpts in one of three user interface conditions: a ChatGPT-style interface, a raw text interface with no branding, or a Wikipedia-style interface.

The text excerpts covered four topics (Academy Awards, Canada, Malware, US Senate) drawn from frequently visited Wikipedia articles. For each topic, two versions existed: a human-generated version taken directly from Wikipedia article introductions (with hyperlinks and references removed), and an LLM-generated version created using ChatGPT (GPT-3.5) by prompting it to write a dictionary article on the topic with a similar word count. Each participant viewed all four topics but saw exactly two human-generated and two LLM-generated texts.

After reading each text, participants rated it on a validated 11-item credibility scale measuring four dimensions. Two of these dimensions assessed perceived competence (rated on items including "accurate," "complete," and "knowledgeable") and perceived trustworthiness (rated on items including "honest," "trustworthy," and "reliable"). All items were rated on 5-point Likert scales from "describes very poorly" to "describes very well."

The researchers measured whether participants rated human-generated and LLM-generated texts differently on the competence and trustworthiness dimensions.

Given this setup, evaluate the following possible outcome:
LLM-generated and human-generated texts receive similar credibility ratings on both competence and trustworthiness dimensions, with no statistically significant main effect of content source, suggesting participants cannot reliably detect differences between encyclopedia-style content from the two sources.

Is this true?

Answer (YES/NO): YES